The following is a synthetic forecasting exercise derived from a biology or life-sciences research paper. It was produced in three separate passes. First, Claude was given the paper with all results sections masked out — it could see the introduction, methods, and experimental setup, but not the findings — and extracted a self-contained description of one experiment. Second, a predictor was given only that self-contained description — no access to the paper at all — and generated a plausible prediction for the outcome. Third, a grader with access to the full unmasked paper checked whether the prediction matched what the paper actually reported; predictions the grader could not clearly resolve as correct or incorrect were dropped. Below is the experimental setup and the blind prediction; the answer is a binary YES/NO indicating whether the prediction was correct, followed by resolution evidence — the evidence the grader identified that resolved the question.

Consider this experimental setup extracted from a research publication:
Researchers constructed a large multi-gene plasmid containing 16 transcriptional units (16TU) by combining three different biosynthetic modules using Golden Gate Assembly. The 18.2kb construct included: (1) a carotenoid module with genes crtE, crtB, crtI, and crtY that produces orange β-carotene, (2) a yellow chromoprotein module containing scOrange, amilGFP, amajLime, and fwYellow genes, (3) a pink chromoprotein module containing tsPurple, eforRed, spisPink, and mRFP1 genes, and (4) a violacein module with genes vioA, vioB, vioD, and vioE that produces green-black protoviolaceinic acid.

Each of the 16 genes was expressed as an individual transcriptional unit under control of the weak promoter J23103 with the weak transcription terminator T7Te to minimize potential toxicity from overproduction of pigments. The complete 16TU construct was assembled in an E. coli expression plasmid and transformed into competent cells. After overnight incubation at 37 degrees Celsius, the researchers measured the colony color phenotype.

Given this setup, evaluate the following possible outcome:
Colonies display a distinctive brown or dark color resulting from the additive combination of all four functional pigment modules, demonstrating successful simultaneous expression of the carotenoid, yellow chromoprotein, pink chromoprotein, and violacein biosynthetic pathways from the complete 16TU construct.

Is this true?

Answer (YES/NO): NO